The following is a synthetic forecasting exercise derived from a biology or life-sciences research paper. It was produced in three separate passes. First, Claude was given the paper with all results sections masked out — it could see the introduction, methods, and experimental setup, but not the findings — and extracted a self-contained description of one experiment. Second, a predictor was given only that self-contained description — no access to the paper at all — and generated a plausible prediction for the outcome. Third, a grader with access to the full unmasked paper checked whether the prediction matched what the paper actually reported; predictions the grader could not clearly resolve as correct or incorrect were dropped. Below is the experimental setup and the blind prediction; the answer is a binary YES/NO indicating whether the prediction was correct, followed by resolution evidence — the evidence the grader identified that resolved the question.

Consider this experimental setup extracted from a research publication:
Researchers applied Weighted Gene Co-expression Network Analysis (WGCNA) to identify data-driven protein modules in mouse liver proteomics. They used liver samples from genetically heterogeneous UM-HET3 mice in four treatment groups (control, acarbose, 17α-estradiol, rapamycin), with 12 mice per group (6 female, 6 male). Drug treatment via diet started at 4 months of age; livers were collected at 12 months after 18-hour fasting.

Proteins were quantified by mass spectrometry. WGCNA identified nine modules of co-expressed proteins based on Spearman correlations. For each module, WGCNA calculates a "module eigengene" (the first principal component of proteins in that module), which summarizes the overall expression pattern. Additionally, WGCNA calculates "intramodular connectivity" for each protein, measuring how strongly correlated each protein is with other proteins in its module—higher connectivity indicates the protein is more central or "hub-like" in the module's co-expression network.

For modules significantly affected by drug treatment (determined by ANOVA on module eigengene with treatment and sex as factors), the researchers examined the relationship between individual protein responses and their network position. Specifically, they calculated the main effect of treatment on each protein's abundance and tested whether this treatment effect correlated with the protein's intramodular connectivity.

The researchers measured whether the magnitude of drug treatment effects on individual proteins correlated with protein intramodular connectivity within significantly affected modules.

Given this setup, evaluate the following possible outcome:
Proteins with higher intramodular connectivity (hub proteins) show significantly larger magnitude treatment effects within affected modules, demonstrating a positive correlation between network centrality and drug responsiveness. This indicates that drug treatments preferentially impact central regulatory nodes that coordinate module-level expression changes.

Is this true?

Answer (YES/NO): YES